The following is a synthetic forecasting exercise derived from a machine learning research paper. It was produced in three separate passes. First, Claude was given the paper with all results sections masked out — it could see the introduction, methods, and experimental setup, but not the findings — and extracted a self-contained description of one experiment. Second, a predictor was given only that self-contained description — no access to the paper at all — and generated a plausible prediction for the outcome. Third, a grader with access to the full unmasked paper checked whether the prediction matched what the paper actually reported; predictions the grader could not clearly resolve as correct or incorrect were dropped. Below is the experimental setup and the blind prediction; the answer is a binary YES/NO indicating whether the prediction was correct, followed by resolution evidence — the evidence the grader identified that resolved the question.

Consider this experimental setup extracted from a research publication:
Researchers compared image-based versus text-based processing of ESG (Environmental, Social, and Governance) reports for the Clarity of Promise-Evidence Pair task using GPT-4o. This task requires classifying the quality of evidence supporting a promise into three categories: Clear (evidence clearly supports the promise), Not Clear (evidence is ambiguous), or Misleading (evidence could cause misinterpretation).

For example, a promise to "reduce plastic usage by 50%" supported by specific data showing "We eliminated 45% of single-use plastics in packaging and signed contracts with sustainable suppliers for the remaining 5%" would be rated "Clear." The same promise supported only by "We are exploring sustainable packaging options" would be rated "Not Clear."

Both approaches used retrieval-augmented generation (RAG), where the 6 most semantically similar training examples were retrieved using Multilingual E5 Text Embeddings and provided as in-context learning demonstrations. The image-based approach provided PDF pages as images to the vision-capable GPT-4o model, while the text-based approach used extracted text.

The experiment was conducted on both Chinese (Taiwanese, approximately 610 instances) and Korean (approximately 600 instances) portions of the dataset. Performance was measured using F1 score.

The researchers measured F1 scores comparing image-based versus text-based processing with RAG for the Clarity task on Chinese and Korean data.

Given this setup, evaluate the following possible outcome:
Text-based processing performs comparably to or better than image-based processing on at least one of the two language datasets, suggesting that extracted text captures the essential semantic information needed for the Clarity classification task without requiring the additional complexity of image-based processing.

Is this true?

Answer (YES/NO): YES